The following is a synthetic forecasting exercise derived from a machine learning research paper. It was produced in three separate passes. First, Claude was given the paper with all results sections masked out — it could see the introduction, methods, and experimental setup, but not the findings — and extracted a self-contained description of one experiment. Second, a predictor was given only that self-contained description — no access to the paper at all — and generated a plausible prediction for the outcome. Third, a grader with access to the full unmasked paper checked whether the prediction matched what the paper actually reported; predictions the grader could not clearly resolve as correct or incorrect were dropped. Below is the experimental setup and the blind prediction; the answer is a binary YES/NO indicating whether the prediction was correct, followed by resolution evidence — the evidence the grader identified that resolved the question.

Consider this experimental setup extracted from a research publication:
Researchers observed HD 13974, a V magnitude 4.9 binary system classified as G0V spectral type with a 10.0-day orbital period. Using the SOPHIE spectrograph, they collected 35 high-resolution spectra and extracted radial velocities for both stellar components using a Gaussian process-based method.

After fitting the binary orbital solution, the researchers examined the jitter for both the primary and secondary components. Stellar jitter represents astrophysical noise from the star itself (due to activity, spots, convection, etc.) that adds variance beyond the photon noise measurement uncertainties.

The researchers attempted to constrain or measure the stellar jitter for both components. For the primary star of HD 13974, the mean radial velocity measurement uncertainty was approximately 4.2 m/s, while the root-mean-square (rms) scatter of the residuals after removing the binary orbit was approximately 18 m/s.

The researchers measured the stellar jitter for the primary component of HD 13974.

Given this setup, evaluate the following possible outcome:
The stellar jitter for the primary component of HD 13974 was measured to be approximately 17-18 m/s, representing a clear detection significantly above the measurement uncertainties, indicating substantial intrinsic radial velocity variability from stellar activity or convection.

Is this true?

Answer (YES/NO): NO